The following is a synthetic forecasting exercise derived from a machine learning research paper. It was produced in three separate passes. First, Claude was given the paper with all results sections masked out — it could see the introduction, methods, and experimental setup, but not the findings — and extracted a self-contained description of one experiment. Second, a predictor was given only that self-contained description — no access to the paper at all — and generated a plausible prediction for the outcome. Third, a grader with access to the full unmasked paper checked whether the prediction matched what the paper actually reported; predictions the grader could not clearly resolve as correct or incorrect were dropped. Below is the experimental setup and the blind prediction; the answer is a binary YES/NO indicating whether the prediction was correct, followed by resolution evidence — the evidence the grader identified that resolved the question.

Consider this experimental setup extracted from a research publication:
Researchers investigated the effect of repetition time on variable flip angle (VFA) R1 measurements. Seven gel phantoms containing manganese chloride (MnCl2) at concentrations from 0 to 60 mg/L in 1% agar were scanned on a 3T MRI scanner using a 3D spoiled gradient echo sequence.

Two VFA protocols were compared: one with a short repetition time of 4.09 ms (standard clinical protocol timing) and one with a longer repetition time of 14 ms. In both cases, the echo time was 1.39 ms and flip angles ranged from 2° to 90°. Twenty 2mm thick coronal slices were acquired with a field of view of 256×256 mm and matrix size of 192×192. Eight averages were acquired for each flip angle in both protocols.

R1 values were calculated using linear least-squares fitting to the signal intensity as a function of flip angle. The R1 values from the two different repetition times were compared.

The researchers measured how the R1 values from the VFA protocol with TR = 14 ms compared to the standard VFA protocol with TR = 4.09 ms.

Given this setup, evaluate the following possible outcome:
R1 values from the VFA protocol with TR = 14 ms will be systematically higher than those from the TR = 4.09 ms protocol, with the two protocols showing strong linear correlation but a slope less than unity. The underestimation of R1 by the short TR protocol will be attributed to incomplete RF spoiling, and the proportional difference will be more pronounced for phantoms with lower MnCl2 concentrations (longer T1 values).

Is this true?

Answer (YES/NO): NO